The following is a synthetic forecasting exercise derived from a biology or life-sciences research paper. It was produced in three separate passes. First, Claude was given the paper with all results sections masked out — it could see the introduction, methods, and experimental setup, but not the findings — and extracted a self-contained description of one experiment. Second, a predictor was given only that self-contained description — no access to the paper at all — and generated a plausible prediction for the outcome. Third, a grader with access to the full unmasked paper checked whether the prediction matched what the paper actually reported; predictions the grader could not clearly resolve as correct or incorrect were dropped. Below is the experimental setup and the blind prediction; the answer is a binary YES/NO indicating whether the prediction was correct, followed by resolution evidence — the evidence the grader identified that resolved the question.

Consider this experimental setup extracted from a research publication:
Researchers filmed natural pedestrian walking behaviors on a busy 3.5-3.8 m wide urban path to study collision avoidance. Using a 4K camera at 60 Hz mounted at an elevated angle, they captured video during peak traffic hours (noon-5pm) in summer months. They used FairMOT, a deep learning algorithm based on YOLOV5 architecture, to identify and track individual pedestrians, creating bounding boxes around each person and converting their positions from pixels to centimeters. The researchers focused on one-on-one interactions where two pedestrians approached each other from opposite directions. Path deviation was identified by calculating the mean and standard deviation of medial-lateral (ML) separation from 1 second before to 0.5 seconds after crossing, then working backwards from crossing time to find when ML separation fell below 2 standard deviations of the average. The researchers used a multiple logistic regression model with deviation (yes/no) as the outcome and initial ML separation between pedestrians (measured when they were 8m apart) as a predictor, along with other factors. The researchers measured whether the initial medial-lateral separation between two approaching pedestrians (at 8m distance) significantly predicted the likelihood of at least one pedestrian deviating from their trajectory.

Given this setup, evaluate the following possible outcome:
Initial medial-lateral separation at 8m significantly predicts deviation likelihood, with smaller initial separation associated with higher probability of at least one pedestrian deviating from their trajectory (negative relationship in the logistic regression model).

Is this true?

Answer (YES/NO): YES